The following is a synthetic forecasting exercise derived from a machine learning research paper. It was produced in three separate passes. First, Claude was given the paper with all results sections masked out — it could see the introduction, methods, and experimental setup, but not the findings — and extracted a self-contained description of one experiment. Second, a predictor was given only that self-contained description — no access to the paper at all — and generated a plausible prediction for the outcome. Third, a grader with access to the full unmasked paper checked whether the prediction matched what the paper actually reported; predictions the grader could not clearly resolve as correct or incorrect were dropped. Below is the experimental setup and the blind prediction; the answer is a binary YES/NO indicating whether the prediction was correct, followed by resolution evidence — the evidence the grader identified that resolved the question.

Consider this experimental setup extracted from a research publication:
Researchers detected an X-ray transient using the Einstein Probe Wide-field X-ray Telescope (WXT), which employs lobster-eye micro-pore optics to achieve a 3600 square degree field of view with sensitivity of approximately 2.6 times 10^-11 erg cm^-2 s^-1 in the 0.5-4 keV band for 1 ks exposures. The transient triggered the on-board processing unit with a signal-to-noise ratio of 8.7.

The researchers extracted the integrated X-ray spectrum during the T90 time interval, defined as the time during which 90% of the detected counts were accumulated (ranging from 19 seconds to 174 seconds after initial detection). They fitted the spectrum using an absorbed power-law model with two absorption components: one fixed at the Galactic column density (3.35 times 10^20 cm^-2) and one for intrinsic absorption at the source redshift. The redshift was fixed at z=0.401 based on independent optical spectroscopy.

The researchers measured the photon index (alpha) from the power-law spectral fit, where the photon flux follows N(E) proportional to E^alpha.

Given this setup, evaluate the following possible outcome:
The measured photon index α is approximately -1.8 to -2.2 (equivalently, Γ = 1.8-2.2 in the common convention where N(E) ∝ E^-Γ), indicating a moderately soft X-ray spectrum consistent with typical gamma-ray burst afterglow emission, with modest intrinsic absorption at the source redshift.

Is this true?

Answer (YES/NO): NO